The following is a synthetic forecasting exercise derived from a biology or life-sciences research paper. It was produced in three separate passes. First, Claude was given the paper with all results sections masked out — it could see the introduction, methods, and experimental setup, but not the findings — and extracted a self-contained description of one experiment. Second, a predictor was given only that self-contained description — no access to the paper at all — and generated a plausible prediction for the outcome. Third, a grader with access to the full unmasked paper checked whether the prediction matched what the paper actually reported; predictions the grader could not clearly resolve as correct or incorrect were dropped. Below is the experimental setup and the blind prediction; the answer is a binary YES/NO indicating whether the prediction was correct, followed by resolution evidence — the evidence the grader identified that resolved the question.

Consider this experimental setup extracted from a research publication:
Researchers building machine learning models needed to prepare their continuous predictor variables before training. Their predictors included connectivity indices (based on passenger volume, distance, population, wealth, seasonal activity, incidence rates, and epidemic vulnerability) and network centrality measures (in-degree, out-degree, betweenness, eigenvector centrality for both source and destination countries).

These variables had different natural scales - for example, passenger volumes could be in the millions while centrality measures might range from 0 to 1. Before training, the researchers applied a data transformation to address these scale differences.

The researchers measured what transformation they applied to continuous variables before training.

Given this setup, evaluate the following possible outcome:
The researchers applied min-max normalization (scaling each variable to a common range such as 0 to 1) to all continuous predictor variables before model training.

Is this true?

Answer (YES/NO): NO